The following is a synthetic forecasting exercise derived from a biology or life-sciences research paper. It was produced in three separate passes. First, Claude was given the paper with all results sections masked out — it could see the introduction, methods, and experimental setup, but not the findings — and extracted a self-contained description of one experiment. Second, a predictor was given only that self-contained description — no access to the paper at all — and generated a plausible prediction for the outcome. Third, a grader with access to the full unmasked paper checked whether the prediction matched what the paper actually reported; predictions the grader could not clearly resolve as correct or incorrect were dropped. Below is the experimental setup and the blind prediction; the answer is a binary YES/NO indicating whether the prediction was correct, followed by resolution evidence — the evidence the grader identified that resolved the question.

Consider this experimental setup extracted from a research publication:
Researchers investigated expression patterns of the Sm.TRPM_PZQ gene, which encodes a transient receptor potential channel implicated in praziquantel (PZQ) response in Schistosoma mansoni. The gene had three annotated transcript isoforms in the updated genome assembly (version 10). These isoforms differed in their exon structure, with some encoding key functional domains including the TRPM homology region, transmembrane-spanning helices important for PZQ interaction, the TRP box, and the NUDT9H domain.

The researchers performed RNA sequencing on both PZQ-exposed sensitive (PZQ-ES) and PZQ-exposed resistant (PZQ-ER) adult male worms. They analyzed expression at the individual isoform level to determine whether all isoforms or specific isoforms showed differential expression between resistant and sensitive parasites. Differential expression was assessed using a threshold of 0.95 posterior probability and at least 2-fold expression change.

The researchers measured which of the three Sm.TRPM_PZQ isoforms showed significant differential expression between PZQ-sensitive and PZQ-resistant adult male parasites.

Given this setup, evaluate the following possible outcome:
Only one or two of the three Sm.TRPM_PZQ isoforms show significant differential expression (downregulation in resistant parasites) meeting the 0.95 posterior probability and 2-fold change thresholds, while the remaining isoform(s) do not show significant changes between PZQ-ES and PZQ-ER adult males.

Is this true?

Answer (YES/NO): YES